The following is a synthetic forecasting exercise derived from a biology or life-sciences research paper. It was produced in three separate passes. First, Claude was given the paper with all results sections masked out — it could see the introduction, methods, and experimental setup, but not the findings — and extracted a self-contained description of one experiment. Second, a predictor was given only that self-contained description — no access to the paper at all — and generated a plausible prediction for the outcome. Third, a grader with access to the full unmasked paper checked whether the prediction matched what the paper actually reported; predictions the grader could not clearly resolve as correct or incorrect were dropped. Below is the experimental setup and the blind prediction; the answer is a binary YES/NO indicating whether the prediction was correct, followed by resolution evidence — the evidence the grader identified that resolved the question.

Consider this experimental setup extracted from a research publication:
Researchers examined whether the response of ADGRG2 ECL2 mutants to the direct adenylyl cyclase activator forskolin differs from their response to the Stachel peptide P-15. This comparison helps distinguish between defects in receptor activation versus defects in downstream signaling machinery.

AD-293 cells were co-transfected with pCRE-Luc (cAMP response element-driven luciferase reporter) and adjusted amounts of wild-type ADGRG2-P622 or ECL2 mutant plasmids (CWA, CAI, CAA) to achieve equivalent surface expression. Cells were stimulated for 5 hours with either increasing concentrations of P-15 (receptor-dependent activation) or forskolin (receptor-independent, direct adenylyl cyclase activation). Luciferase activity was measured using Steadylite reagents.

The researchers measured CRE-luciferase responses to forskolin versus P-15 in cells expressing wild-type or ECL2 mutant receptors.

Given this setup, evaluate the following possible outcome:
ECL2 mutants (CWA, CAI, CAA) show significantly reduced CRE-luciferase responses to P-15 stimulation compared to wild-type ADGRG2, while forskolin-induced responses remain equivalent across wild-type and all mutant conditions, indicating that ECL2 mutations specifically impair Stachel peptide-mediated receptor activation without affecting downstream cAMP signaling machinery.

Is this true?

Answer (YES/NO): YES